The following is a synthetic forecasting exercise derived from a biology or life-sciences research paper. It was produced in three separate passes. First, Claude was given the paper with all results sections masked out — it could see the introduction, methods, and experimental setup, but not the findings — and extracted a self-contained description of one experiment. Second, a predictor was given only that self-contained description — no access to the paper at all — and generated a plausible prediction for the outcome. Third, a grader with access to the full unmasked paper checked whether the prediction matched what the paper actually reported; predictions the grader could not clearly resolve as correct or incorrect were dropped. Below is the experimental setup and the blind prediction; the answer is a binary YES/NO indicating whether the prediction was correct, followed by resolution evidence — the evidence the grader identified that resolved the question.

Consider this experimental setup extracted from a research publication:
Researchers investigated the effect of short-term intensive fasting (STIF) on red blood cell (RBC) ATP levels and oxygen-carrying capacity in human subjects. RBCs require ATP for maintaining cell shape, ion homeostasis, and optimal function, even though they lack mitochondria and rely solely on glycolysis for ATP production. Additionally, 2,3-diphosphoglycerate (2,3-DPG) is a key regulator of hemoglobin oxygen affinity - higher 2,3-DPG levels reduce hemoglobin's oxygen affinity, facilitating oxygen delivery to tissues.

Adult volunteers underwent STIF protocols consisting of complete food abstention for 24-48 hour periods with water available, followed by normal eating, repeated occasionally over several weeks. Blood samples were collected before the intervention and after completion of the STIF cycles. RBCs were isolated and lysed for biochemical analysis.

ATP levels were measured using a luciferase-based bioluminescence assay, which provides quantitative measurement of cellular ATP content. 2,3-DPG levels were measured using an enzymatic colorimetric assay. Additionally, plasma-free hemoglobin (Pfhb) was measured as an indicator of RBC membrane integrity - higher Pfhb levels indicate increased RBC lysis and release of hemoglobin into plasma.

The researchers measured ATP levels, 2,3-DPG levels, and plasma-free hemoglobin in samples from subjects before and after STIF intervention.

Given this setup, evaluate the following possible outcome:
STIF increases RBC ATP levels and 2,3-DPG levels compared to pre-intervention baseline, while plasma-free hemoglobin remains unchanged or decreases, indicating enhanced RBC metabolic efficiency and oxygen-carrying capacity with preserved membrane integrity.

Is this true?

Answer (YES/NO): NO